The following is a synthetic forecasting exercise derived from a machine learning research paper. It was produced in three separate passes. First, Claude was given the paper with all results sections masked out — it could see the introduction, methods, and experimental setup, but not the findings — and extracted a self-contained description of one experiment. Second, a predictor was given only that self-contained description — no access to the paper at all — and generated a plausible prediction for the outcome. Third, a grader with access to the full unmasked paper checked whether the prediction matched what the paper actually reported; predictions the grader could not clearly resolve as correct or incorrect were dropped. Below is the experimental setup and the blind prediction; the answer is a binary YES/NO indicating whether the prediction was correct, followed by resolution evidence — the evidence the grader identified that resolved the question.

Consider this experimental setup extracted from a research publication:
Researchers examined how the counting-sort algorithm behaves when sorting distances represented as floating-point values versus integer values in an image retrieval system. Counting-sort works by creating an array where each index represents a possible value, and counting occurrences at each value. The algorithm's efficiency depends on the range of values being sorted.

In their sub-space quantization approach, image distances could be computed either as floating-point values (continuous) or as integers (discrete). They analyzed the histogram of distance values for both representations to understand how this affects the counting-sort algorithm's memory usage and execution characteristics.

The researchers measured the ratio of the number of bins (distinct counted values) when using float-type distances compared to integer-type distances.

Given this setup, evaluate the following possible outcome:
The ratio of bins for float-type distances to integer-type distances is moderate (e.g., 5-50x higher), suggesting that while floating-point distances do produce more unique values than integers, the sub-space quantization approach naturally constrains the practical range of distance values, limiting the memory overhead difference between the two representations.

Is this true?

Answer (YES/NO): YES